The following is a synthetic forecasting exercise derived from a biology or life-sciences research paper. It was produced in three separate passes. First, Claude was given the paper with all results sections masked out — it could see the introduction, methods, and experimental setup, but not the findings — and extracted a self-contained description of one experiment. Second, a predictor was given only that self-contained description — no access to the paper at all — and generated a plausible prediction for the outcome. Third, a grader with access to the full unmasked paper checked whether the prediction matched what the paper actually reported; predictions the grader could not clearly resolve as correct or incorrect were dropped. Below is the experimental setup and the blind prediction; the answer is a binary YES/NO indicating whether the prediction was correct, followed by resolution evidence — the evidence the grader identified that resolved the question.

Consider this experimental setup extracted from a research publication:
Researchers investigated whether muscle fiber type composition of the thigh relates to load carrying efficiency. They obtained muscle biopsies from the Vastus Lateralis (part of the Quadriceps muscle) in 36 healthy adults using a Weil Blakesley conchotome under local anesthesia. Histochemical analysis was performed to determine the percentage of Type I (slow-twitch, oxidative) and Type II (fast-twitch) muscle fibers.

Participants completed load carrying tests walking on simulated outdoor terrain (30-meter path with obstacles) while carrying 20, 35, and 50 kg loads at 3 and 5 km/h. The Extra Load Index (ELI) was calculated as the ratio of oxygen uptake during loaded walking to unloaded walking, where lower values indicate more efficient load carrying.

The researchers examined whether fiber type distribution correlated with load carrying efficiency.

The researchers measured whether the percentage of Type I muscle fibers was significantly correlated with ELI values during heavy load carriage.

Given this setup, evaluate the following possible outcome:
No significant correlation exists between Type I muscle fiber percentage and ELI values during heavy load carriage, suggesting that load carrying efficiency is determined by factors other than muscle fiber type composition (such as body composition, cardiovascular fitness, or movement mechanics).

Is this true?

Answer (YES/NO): YES